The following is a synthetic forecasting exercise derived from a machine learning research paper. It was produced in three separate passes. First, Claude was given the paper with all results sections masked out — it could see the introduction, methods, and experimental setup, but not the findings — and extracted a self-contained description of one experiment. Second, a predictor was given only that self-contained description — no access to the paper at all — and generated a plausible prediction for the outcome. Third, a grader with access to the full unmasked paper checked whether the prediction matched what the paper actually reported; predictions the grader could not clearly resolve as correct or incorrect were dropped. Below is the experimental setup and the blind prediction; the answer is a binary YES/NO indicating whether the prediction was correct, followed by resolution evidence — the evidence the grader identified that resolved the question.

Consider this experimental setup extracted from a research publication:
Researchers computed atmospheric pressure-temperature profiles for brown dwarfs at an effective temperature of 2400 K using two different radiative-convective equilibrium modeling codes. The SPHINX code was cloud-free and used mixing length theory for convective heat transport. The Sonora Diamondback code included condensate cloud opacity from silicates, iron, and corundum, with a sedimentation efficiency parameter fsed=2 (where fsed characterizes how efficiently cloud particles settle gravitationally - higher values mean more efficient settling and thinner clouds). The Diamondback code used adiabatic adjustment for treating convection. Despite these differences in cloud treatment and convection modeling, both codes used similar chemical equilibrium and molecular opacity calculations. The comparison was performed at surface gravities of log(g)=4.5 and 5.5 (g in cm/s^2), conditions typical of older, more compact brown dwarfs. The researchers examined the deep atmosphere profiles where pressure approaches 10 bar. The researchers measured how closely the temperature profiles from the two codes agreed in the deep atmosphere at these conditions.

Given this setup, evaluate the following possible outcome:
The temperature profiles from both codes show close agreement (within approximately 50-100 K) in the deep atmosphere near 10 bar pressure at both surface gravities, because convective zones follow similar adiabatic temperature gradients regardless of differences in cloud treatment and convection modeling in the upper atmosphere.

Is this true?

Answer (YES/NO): YES